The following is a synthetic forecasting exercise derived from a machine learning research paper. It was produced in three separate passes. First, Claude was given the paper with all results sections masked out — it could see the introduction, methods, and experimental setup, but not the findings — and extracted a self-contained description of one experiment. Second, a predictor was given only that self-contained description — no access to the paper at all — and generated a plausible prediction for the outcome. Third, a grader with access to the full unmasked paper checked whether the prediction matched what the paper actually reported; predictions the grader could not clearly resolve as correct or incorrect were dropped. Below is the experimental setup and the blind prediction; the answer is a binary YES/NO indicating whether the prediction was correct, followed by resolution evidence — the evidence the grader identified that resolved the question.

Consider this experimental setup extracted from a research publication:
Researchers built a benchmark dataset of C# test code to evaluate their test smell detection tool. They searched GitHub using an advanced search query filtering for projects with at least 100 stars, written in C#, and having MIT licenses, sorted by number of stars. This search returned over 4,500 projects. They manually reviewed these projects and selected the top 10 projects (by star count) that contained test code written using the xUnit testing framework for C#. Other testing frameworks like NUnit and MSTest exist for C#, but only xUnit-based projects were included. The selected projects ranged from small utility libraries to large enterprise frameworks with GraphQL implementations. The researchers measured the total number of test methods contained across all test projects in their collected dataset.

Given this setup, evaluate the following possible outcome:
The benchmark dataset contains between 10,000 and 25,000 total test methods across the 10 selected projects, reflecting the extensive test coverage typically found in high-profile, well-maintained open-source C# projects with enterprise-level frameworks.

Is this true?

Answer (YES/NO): NO